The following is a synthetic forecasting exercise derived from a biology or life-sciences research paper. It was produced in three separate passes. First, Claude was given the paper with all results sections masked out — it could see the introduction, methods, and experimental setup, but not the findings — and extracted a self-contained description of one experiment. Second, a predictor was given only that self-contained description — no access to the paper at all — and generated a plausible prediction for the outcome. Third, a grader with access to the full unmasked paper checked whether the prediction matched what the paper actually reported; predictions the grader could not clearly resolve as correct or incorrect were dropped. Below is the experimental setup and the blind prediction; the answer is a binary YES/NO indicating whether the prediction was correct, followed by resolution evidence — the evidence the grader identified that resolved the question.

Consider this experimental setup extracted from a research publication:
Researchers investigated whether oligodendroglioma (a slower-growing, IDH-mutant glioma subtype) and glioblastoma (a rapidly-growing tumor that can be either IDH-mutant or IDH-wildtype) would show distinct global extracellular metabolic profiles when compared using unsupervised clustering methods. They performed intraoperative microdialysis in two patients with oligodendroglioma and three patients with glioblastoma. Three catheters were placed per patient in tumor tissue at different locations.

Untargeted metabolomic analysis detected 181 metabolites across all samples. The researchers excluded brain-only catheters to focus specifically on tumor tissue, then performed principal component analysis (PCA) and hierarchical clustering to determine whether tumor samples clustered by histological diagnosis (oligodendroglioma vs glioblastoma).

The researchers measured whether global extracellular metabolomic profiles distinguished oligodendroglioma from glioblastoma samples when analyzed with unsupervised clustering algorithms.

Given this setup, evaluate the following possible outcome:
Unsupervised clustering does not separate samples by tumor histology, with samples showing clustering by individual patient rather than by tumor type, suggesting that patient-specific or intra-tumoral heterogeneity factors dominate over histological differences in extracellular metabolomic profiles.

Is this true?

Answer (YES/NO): NO